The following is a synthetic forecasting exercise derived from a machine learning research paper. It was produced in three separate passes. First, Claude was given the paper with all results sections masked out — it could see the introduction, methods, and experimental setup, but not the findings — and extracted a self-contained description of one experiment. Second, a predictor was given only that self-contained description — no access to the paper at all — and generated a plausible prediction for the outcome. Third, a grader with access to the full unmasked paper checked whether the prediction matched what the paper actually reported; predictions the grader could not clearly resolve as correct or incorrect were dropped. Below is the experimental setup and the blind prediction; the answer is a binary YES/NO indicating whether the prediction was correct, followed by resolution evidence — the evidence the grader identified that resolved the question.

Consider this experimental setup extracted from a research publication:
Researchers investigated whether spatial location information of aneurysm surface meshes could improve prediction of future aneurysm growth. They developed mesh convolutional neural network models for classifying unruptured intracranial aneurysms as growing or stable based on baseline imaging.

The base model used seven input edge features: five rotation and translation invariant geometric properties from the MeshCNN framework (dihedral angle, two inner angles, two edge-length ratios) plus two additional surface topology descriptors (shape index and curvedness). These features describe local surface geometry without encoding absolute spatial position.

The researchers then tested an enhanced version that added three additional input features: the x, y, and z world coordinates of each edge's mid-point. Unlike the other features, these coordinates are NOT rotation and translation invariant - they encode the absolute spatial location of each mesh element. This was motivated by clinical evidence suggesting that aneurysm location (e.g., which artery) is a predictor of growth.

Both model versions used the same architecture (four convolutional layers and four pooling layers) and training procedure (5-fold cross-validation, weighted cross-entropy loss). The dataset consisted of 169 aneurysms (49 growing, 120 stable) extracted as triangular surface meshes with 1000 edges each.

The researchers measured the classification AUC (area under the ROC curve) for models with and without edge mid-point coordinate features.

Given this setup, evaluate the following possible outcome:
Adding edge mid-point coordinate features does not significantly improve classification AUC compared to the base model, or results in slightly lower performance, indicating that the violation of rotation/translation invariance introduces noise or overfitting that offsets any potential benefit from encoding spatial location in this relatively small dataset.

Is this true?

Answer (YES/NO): NO